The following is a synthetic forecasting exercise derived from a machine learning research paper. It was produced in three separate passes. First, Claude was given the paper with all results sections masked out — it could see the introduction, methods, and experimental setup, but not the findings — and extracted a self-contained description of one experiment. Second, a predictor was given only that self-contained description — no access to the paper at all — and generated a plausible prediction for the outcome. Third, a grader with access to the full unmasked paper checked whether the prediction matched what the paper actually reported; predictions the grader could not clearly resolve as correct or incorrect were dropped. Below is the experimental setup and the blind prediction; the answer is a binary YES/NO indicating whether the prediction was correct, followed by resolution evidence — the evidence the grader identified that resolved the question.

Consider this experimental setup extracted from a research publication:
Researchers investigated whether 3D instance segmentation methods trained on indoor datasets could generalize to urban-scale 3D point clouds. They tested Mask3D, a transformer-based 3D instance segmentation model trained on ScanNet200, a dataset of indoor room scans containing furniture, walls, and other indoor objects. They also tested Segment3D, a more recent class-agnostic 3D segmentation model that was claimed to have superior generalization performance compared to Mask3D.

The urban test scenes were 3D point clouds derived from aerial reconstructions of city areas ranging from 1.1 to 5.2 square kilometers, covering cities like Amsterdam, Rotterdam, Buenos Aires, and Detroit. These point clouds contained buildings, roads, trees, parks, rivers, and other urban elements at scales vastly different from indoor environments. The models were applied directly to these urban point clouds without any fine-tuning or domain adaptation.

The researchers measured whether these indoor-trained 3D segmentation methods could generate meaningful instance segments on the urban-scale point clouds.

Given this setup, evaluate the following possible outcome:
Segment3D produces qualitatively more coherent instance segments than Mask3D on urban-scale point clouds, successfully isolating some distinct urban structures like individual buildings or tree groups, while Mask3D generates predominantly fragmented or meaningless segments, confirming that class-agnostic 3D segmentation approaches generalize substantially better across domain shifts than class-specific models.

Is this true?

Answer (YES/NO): NO